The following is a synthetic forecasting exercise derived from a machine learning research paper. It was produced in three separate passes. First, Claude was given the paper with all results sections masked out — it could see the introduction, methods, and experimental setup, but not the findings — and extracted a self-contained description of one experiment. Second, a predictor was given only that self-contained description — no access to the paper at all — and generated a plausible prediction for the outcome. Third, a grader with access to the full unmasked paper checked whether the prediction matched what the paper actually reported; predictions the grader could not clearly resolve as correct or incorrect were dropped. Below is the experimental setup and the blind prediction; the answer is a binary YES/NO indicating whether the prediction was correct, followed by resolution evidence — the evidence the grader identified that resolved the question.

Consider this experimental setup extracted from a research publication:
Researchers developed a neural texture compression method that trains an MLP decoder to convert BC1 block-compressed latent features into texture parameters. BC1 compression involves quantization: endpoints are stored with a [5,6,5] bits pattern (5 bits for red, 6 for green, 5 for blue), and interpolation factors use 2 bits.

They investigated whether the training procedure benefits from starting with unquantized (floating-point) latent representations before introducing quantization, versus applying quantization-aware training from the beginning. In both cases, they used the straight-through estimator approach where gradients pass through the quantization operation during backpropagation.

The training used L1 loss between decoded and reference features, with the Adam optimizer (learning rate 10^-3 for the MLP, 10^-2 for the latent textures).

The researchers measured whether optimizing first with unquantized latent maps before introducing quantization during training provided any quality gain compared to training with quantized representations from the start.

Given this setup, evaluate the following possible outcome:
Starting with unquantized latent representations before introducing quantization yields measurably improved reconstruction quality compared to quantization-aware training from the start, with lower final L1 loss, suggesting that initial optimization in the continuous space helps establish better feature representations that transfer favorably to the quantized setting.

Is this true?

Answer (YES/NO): NO